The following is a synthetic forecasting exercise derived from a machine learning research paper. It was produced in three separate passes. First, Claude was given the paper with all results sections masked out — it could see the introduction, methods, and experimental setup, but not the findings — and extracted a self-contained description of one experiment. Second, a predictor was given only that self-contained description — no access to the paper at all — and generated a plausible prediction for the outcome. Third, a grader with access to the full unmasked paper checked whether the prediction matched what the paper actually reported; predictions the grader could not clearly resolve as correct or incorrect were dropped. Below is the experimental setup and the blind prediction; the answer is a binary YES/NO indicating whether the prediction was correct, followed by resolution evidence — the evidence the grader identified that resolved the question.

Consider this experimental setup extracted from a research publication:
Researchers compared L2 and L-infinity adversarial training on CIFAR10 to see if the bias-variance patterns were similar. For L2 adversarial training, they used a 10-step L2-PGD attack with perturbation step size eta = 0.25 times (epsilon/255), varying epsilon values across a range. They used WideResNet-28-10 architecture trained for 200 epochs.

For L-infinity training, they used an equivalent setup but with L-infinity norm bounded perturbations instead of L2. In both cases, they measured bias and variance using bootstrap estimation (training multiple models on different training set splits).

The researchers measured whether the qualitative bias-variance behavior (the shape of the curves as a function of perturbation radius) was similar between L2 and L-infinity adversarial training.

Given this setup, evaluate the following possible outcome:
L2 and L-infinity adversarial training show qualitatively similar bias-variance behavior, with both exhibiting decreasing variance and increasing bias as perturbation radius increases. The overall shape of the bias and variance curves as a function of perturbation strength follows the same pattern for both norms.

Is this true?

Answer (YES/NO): NO